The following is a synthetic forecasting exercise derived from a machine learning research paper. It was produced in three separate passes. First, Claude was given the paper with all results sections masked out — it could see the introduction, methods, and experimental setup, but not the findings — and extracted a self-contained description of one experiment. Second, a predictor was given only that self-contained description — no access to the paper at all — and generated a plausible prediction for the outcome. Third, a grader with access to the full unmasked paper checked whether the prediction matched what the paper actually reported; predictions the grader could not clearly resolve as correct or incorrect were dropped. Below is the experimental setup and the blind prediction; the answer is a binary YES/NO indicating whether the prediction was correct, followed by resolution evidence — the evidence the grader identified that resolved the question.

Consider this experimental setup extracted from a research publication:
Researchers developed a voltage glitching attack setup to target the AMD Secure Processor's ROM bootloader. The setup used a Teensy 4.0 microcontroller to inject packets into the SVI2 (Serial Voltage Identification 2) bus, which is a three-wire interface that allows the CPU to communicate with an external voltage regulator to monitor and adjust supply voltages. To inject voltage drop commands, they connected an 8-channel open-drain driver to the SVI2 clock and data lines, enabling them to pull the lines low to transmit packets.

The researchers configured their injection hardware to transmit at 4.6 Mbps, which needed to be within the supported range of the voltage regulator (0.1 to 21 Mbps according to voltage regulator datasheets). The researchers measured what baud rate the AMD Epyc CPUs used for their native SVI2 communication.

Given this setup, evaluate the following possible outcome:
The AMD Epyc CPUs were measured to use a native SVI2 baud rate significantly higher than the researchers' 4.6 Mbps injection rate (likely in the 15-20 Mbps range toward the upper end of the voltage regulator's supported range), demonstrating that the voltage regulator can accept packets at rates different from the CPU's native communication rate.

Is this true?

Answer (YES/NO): NO